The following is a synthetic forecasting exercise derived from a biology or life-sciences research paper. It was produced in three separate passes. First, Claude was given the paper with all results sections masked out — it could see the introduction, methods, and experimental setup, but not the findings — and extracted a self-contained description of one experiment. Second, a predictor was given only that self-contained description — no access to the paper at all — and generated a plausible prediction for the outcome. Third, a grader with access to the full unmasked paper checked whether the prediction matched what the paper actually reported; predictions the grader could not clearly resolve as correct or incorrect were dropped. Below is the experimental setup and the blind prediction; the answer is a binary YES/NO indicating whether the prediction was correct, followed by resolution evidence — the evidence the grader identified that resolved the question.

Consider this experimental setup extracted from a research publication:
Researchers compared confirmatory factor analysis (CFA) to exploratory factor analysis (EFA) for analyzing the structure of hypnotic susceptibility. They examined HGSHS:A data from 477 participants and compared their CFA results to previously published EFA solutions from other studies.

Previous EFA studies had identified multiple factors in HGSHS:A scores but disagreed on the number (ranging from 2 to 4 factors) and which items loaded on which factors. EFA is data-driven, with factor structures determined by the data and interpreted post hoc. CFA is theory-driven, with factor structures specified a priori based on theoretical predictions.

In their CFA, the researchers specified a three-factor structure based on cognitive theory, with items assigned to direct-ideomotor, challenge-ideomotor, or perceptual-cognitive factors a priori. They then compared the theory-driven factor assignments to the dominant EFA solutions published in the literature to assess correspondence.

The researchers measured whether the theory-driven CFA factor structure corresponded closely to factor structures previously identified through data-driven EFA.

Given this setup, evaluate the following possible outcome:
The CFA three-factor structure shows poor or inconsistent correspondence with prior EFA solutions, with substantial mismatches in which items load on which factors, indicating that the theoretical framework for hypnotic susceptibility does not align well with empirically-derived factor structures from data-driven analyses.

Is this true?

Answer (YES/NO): NO